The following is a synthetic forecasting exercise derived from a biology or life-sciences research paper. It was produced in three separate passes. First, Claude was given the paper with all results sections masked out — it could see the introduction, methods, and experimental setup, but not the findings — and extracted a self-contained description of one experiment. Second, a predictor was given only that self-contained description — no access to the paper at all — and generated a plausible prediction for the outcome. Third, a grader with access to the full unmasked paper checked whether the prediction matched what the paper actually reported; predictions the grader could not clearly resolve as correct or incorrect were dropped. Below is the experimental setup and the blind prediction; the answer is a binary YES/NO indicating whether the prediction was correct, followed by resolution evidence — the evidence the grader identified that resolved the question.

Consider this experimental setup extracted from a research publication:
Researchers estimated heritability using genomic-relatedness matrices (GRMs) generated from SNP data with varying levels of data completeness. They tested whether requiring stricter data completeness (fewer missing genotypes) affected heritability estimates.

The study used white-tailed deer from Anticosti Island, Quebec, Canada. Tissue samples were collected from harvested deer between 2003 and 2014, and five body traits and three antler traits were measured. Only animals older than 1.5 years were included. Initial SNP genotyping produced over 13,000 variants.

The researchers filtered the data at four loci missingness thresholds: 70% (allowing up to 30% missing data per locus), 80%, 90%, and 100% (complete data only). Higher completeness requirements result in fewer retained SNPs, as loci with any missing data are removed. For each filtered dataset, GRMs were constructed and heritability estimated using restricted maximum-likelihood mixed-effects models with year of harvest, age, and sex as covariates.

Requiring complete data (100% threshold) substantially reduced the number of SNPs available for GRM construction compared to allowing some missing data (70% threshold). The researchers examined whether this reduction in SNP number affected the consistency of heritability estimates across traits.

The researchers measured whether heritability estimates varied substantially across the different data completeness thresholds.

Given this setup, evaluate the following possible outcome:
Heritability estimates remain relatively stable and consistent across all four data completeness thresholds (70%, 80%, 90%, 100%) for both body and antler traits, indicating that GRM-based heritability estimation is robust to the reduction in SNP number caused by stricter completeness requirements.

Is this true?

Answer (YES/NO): NO